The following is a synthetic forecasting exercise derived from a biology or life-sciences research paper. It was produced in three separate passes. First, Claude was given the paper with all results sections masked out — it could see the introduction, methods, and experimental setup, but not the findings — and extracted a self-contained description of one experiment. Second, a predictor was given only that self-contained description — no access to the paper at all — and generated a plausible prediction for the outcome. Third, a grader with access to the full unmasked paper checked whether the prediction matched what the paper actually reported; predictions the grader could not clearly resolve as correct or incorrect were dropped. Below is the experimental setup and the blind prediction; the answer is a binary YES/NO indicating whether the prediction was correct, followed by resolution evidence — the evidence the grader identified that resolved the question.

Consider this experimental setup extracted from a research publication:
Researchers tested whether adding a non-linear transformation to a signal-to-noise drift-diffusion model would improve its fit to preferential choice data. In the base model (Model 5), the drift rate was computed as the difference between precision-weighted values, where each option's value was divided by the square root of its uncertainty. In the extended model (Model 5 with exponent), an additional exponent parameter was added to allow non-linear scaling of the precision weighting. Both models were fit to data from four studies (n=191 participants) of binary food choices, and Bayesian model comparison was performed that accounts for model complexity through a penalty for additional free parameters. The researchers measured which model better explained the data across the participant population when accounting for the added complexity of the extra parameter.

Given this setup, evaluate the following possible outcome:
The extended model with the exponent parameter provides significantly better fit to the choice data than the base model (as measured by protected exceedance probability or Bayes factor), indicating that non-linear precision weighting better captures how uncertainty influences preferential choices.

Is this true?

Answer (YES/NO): NO